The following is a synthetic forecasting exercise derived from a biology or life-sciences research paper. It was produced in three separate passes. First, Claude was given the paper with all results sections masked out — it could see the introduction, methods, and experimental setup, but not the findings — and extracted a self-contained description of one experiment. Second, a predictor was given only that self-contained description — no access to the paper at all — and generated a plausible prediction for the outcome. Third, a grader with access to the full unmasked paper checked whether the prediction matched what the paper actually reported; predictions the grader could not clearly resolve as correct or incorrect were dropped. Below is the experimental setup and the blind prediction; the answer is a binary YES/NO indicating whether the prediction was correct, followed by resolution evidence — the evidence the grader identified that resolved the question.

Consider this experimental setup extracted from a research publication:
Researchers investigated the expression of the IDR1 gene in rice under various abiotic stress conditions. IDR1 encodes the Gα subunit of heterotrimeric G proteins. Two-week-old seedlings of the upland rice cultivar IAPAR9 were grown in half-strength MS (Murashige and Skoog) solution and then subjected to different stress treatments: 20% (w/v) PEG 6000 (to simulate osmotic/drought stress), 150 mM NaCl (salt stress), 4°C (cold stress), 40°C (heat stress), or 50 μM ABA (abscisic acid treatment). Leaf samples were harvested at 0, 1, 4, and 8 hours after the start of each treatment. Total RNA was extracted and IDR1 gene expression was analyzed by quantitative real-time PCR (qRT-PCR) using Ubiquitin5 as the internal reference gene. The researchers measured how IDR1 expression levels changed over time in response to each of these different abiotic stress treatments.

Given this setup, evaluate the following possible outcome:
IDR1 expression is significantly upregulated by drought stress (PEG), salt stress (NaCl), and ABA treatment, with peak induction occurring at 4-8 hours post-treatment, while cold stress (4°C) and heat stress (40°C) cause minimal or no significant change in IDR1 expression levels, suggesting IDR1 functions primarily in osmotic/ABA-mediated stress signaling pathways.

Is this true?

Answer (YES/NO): NO